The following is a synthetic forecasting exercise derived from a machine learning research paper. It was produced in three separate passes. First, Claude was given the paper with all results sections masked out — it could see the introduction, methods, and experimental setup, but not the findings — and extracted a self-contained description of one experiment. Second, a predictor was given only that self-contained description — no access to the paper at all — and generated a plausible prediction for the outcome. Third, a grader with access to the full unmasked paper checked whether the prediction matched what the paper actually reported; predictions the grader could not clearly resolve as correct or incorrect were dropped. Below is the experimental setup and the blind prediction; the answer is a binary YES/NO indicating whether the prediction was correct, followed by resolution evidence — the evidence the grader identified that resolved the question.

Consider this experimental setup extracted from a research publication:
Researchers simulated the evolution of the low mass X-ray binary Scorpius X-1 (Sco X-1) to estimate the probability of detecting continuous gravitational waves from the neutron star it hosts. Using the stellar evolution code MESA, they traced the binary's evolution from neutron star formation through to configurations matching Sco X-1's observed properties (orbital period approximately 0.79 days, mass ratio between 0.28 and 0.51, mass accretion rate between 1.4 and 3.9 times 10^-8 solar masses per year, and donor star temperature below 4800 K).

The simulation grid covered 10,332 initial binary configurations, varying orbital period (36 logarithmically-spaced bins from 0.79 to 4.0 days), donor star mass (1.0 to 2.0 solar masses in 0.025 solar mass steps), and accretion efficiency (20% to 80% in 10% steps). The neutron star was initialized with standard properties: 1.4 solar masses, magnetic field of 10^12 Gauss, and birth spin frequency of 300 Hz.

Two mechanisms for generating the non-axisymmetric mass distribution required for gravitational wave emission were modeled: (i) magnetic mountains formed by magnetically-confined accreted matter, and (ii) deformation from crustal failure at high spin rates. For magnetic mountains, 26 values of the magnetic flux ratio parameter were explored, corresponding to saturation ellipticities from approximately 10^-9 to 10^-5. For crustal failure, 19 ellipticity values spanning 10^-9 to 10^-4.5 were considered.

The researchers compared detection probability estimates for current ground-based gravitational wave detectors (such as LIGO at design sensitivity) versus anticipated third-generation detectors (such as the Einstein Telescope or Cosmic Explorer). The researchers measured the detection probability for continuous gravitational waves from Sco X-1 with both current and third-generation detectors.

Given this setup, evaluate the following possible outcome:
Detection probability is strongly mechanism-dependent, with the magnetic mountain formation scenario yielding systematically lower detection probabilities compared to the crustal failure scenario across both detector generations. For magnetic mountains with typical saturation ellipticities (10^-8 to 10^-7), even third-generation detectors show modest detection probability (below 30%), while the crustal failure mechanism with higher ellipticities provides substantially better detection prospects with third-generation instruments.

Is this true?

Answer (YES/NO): NO